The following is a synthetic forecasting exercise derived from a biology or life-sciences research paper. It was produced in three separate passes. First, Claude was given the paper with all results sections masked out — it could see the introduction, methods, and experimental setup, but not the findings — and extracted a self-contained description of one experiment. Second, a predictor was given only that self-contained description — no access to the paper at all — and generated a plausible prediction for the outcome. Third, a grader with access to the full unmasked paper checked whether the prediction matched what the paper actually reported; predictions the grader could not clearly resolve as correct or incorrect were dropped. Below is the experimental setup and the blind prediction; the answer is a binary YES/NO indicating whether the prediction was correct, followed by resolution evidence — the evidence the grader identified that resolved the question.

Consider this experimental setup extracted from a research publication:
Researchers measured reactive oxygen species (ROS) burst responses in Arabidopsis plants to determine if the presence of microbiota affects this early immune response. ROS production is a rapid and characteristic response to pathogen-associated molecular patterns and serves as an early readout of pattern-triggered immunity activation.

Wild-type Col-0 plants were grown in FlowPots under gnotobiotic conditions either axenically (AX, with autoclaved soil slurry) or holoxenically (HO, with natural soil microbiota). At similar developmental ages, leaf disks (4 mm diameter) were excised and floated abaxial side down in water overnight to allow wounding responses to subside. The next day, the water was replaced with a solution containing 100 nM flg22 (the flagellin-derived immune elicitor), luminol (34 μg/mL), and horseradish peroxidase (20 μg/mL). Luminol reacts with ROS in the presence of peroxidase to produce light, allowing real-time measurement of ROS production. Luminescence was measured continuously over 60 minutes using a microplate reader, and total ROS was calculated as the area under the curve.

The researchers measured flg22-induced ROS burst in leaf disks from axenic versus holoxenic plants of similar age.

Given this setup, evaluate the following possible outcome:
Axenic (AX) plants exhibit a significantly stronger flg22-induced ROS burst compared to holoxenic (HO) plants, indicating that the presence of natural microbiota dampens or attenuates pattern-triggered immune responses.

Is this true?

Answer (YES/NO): NO